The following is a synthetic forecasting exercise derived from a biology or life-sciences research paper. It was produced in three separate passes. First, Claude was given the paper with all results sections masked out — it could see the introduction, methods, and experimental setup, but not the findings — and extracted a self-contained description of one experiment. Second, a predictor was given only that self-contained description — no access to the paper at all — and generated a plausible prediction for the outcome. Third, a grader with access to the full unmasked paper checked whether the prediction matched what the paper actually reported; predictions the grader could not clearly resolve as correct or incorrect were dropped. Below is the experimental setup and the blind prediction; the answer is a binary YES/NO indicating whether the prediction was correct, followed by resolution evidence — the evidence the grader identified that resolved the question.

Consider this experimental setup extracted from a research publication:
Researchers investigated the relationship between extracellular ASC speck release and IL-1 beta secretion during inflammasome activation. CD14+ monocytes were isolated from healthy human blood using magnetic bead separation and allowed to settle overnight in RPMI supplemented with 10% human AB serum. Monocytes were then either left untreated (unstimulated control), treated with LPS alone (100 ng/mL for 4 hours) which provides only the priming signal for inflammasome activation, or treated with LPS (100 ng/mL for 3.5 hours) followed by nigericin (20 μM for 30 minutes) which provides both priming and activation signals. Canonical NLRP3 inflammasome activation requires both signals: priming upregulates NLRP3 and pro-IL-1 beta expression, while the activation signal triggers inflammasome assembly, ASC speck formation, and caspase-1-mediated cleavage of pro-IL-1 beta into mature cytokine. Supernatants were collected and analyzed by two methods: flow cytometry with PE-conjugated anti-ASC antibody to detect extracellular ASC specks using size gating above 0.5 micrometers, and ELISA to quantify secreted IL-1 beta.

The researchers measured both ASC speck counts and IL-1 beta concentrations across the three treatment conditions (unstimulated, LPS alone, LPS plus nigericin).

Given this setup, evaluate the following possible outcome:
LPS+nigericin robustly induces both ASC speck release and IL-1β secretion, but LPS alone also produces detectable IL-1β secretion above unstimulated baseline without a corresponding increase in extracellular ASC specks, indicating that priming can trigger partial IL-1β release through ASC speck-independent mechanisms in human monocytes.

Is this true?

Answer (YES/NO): NO